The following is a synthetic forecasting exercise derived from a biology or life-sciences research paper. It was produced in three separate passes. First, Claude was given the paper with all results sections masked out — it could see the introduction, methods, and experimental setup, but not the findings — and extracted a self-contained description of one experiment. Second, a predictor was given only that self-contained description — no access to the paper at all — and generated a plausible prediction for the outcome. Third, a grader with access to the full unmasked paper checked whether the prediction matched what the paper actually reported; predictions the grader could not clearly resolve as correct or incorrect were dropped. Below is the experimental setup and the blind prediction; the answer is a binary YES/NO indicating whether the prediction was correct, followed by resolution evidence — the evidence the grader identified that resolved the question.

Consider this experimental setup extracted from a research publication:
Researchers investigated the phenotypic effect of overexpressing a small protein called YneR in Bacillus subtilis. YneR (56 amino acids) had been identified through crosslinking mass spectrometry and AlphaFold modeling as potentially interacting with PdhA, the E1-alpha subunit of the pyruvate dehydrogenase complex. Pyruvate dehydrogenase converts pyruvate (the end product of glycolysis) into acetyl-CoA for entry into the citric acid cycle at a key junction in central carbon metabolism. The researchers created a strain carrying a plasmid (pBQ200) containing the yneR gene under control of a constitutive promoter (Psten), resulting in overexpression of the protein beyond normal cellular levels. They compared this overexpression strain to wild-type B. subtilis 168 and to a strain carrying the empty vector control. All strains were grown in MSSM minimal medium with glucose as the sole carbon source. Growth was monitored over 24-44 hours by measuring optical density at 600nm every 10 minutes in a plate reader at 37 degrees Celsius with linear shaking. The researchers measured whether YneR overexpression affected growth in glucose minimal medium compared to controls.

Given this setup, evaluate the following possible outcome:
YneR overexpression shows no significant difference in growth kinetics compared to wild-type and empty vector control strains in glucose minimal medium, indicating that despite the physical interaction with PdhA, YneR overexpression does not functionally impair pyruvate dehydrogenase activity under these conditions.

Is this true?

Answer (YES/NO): NO